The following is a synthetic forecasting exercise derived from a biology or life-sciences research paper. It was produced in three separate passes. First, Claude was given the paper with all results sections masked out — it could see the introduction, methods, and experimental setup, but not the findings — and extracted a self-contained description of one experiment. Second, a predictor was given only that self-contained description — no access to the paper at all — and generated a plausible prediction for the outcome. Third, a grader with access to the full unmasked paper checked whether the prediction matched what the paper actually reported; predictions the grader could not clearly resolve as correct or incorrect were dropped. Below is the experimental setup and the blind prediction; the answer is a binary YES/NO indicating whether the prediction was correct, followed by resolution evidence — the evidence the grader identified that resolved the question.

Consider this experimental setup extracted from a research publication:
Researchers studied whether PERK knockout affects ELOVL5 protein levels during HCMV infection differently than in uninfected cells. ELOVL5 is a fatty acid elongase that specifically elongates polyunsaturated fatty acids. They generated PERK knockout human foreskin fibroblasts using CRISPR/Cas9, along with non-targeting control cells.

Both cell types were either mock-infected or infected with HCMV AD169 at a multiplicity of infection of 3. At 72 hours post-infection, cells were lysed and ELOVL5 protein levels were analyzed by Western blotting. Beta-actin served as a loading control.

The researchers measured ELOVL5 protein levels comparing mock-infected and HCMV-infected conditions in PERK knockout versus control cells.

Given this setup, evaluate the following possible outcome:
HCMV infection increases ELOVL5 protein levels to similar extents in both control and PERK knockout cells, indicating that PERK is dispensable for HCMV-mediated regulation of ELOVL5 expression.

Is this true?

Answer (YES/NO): YES